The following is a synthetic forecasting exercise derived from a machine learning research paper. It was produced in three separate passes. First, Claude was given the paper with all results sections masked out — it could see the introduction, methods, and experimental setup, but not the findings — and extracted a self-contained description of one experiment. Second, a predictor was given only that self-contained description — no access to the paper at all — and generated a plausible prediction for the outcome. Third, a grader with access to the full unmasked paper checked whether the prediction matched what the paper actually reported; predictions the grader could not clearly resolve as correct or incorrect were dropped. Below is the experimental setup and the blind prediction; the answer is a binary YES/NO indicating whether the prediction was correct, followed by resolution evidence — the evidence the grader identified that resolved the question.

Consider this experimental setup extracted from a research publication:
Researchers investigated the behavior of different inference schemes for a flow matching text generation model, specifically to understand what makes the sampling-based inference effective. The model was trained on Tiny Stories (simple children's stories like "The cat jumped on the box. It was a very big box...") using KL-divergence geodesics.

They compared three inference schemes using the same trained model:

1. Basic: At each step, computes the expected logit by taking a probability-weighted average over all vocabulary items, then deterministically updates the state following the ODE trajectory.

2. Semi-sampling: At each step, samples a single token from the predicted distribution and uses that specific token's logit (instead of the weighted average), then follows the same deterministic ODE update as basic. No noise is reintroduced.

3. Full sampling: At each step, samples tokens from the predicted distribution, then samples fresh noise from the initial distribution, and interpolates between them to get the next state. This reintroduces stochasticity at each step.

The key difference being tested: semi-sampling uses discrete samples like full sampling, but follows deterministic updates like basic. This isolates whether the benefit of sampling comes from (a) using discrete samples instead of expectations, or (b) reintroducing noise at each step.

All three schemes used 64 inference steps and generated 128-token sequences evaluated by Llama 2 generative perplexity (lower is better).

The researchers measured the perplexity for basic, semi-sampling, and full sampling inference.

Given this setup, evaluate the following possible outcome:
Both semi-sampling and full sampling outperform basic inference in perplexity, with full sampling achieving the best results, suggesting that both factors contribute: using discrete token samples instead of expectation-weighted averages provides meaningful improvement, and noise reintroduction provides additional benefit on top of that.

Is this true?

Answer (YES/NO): YES